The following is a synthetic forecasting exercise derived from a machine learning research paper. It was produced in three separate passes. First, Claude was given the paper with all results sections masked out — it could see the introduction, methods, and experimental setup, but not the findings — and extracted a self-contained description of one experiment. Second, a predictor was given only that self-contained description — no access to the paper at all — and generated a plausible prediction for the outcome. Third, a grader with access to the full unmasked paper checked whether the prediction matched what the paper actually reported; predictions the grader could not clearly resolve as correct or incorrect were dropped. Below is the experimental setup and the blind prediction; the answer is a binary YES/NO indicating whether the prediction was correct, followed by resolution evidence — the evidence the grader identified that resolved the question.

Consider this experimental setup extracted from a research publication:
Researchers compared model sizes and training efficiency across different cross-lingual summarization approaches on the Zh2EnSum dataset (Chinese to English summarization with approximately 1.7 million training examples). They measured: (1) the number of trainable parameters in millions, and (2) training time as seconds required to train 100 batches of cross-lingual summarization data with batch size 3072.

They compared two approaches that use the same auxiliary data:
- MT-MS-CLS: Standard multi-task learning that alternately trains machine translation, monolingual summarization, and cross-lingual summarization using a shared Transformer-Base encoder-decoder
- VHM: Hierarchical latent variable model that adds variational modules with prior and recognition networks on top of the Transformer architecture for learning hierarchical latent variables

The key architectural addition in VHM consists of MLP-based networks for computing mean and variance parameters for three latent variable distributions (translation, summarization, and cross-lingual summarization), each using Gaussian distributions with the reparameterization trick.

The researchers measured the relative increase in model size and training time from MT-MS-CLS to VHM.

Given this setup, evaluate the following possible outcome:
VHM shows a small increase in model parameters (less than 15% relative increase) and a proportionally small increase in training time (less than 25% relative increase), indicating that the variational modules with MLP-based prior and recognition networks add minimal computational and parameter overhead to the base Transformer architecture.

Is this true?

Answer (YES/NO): YES